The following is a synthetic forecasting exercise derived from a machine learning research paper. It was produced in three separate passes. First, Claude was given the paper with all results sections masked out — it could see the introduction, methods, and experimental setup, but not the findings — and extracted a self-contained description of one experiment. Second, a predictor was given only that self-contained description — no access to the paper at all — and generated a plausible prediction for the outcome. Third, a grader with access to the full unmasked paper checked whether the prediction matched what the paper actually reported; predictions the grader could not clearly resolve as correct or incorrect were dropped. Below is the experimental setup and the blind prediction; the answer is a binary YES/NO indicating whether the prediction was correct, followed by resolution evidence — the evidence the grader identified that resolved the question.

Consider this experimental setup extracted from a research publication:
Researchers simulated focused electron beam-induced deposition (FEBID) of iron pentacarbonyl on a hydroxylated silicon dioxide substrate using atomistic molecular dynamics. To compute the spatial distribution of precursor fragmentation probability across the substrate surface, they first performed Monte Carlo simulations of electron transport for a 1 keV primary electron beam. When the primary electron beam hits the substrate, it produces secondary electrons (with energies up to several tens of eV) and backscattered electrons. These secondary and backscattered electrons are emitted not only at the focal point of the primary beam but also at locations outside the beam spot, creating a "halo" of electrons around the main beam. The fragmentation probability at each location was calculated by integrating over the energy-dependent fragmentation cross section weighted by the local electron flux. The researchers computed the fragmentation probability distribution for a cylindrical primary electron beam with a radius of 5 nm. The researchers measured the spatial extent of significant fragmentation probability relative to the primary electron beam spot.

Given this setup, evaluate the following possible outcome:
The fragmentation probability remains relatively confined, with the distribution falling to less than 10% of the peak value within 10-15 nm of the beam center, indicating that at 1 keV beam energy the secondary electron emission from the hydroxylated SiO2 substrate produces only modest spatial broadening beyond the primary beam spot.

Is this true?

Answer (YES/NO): YES